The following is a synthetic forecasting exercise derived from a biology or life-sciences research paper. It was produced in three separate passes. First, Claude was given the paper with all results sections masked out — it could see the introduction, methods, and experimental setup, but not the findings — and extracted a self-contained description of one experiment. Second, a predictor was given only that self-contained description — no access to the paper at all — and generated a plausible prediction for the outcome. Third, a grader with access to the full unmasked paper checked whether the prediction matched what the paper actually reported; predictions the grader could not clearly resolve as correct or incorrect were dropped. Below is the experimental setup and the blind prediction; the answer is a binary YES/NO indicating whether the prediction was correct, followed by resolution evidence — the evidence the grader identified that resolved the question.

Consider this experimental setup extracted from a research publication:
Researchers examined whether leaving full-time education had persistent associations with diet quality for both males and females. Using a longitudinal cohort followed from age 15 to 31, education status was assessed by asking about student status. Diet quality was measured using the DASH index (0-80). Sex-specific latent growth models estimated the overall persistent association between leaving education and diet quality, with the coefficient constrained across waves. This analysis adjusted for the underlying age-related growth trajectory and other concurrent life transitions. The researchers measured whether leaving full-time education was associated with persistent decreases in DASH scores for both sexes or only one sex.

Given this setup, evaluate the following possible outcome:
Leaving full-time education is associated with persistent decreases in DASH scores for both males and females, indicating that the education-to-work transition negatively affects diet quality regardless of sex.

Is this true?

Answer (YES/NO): YES